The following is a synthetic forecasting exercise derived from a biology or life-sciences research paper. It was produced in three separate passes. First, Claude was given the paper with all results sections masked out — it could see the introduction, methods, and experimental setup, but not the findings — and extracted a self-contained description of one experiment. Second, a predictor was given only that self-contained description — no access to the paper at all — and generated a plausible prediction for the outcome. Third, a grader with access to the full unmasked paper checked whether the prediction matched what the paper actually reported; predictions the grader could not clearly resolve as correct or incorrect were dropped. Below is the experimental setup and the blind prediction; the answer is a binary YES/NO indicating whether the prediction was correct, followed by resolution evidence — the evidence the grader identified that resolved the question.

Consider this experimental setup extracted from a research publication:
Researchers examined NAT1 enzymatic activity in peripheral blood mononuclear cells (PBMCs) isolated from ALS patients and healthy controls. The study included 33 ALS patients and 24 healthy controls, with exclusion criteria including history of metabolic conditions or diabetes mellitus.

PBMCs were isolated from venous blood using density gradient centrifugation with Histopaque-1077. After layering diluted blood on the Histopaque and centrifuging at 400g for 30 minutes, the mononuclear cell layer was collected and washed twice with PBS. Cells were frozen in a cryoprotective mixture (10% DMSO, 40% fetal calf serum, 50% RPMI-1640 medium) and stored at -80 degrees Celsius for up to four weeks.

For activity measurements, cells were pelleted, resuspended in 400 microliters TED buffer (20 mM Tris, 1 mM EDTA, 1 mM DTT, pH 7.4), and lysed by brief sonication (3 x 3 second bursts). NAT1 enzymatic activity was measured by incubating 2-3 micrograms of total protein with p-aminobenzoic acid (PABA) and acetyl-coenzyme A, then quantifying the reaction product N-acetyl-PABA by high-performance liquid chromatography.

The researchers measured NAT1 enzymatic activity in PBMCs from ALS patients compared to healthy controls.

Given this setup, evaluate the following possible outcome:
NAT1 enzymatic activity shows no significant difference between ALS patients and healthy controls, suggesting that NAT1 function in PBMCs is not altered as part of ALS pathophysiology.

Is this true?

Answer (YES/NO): NO